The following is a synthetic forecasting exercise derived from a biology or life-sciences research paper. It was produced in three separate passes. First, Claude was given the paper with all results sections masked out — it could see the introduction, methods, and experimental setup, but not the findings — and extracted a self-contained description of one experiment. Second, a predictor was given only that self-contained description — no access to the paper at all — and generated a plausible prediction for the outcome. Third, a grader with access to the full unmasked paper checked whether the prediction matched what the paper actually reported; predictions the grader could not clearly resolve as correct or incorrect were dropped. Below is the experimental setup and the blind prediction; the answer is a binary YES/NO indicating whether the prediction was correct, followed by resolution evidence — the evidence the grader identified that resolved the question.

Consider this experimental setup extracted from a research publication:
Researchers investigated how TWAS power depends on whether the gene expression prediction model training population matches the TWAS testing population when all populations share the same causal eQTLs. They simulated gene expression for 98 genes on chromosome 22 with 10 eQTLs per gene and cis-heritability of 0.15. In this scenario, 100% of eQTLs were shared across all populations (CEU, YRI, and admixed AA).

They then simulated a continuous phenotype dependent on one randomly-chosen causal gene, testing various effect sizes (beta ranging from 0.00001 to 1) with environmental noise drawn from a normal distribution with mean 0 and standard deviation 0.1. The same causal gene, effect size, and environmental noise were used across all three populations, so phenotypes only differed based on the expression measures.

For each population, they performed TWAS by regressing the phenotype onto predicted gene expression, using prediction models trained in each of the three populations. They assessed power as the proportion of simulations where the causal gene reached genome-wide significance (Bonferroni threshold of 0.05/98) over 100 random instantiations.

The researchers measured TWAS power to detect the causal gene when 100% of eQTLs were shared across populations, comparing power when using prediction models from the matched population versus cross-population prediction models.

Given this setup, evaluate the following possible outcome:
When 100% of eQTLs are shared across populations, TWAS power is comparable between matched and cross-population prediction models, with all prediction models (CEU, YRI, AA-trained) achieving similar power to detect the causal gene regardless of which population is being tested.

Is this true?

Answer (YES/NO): YES